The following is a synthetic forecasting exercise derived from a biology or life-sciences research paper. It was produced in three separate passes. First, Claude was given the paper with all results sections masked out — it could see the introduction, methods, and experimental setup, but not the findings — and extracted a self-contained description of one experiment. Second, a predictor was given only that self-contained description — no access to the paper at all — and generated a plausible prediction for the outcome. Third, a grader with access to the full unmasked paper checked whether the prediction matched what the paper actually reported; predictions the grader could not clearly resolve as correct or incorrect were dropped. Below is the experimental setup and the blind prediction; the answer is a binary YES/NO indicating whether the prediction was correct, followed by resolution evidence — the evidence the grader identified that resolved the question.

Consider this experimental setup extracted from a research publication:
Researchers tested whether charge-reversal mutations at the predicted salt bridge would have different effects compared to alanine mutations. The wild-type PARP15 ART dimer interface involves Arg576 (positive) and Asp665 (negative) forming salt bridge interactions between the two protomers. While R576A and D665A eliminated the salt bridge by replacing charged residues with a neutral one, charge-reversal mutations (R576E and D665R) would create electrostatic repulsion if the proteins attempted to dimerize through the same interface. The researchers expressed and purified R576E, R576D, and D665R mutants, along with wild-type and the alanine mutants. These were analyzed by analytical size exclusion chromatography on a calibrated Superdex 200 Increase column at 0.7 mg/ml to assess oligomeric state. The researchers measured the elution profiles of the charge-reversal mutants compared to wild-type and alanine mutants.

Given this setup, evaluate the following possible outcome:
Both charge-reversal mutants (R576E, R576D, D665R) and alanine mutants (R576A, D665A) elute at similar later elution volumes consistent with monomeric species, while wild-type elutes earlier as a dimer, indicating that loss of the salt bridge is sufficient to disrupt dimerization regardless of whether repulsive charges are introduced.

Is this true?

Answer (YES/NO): NO